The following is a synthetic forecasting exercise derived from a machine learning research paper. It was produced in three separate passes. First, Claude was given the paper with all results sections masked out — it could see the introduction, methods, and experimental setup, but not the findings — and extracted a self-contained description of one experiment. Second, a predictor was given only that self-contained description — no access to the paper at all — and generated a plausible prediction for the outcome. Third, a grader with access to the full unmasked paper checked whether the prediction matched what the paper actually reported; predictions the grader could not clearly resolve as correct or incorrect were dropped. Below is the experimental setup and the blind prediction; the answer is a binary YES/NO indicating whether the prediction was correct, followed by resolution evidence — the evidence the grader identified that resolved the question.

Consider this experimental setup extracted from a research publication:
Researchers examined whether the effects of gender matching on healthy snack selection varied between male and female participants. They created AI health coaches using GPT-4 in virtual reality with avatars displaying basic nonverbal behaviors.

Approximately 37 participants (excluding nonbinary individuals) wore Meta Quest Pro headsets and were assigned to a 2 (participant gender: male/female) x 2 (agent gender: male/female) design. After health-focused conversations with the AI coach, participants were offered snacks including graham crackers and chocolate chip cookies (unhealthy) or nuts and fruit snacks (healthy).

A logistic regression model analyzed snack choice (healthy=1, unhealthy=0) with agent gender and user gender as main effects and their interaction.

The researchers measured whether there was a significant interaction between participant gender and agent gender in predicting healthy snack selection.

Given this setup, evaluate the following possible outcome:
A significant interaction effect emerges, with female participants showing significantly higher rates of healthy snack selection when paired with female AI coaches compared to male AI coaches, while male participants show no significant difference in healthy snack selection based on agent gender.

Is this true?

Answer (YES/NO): NO